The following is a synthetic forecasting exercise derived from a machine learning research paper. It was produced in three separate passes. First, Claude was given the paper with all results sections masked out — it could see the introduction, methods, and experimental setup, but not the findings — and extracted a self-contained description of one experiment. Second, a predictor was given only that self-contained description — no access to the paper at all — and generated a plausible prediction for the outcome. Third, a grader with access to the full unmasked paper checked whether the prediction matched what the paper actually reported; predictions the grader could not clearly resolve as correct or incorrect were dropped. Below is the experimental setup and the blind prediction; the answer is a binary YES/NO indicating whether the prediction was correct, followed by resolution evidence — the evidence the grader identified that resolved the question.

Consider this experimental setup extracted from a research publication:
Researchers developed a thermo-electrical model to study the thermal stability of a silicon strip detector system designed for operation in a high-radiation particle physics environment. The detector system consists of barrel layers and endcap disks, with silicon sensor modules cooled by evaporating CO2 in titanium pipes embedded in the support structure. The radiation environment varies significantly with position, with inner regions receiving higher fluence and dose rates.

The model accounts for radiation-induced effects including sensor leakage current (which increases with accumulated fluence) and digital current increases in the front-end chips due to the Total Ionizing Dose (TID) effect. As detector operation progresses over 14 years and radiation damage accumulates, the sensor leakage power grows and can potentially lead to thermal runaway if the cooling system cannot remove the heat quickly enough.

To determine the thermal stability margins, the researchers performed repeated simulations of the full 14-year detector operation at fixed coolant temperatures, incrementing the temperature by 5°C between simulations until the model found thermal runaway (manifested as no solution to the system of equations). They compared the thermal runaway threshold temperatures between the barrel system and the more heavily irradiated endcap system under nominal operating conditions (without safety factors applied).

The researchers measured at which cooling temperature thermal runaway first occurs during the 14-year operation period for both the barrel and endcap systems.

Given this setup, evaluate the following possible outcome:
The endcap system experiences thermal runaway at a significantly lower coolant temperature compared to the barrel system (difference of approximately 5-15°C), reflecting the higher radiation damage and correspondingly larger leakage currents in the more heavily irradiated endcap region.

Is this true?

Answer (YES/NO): NO